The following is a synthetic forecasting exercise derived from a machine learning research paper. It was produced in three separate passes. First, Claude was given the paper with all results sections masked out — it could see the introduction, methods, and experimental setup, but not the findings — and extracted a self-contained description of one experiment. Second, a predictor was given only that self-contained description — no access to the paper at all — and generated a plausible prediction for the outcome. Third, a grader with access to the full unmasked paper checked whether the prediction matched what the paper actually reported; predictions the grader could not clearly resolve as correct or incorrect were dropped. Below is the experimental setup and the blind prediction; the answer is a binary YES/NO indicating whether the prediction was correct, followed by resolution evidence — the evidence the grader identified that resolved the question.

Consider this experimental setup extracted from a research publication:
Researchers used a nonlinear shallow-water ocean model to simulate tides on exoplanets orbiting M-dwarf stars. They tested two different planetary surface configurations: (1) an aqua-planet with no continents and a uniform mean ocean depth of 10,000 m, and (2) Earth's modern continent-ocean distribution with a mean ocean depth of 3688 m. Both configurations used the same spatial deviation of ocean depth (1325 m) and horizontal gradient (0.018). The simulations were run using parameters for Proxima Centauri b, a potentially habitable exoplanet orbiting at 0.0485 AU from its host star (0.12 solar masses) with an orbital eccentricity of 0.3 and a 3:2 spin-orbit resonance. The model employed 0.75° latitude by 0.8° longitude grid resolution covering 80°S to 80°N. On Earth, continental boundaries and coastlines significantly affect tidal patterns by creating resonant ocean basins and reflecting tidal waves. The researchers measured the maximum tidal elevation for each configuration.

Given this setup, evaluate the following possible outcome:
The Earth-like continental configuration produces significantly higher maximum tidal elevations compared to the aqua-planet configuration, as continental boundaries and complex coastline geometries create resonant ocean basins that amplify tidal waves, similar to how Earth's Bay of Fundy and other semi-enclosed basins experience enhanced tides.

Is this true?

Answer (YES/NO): NO